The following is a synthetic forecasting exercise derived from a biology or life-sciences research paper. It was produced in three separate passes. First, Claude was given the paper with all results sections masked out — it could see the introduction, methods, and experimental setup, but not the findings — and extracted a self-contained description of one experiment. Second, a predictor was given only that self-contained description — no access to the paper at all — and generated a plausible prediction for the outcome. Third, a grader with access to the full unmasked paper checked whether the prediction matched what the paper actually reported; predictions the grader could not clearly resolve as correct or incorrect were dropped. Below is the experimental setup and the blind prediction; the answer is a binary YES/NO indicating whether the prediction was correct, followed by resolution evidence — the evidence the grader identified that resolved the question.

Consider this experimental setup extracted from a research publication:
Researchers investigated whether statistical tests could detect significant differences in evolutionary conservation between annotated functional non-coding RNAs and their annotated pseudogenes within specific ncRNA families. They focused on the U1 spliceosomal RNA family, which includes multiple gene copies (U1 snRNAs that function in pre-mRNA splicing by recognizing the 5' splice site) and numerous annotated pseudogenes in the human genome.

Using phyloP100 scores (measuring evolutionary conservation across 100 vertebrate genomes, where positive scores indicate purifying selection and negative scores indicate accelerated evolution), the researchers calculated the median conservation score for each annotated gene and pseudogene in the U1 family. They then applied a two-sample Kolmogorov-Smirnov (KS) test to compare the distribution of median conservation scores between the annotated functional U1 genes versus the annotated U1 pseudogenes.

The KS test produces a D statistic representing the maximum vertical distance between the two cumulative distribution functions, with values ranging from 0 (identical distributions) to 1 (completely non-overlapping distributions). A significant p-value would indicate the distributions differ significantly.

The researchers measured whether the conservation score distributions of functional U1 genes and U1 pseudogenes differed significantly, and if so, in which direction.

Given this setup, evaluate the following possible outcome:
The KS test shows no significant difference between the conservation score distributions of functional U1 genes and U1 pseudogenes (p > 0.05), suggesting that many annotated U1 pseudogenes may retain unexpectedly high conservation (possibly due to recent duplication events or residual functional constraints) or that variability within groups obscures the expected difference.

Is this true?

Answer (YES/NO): NO